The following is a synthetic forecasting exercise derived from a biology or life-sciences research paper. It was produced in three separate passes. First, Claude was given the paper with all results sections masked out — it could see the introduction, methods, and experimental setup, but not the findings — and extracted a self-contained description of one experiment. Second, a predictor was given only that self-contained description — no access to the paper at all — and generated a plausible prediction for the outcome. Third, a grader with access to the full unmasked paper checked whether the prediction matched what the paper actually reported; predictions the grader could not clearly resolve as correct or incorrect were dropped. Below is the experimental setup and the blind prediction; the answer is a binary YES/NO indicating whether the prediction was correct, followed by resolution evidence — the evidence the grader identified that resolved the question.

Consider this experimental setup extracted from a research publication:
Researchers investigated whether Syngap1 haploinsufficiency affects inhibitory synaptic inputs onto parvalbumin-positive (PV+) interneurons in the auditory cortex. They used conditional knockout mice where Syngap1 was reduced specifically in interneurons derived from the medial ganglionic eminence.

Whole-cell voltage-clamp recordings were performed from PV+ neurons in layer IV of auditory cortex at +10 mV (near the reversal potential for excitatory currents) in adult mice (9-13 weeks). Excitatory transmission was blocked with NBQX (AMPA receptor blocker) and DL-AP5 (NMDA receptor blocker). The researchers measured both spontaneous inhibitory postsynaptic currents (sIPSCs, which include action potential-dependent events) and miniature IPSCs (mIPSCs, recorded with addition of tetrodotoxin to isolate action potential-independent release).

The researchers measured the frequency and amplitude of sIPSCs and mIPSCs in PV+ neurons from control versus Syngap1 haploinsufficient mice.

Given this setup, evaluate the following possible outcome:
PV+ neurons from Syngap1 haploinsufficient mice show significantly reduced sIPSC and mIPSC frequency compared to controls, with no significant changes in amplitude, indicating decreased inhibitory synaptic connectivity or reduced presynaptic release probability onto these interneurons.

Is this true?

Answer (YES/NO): NO